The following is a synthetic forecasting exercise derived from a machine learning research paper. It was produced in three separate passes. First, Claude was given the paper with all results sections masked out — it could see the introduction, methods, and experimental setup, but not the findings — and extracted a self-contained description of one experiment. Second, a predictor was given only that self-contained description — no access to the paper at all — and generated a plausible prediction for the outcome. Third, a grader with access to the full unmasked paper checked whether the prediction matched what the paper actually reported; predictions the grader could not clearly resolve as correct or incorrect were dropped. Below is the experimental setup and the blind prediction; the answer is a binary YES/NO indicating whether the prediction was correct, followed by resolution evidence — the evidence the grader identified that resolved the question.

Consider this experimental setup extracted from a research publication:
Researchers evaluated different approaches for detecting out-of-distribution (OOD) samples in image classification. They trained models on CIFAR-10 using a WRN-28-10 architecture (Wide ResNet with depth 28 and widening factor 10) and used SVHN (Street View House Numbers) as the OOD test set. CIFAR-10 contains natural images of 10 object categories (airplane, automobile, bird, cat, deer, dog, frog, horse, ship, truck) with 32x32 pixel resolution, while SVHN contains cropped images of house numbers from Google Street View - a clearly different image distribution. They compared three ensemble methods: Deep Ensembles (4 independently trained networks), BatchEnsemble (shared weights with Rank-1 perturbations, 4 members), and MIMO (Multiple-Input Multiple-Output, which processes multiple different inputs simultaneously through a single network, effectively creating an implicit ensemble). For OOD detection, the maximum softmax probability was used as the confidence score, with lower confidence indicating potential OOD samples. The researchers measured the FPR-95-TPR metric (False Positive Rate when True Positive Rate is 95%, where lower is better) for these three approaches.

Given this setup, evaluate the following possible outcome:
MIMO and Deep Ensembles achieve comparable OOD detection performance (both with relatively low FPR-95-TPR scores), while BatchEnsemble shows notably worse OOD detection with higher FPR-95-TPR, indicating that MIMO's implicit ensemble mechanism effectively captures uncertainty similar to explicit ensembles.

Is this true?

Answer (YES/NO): NO